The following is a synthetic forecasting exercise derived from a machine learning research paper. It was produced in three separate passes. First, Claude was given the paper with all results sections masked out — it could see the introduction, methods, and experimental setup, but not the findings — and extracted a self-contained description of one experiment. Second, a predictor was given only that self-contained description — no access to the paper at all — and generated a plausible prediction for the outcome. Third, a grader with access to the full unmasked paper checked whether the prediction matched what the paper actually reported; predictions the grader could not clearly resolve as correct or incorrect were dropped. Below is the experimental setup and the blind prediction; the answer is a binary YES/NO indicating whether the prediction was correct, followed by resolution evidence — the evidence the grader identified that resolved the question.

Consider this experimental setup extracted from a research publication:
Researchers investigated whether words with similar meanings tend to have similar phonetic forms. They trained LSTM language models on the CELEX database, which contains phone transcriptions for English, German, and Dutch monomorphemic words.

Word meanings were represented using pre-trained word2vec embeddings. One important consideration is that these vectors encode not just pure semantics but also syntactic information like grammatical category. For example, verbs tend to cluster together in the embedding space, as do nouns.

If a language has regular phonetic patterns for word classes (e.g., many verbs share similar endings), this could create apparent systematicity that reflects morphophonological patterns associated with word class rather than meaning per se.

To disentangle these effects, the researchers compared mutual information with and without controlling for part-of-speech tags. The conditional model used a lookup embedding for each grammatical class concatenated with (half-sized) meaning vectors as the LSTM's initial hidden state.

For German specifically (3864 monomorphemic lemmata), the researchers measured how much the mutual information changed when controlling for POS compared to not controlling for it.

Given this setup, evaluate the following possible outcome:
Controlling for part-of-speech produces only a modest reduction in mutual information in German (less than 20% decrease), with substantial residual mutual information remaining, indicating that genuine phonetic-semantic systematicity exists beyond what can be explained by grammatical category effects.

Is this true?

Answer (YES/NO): YES